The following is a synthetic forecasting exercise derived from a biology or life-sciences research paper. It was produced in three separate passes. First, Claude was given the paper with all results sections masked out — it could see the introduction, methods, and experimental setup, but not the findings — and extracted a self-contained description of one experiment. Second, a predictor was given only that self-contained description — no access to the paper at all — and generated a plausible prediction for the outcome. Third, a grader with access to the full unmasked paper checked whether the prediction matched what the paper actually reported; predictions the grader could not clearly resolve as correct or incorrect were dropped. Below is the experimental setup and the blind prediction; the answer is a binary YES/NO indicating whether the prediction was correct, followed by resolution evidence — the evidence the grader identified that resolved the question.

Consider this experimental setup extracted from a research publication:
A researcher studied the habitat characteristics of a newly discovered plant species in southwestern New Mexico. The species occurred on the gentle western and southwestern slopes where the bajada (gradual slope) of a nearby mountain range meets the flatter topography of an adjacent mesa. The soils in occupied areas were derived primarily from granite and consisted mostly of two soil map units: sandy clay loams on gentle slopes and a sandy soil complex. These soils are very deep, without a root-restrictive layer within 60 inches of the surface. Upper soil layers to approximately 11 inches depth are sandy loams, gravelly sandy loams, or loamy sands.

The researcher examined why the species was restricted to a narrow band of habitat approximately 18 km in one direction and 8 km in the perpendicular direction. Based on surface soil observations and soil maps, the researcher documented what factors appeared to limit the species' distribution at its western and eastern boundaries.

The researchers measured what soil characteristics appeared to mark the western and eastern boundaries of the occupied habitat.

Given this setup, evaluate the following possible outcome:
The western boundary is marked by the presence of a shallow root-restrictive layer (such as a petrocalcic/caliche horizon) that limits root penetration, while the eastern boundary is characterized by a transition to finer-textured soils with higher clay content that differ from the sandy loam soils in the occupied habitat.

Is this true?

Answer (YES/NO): NO